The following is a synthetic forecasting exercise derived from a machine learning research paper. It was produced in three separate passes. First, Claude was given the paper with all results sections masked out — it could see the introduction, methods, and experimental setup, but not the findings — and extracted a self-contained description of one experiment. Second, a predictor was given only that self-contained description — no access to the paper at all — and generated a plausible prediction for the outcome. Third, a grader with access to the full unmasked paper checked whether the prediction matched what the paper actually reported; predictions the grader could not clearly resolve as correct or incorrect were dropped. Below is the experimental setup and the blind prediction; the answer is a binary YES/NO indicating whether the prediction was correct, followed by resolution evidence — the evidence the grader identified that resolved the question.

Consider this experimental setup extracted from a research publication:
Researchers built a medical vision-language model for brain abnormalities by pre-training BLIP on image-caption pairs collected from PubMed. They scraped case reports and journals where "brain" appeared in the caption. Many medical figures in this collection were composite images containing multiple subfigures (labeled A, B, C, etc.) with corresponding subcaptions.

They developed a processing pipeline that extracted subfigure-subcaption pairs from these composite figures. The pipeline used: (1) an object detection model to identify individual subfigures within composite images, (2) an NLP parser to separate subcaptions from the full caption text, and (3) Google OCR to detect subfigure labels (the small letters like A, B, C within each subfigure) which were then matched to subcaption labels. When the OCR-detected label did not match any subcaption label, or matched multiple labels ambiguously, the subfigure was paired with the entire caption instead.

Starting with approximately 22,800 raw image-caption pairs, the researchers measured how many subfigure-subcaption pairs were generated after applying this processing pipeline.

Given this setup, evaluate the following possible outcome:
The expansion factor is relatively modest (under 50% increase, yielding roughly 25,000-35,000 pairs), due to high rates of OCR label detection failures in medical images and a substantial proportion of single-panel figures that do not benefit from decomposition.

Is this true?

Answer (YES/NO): NO